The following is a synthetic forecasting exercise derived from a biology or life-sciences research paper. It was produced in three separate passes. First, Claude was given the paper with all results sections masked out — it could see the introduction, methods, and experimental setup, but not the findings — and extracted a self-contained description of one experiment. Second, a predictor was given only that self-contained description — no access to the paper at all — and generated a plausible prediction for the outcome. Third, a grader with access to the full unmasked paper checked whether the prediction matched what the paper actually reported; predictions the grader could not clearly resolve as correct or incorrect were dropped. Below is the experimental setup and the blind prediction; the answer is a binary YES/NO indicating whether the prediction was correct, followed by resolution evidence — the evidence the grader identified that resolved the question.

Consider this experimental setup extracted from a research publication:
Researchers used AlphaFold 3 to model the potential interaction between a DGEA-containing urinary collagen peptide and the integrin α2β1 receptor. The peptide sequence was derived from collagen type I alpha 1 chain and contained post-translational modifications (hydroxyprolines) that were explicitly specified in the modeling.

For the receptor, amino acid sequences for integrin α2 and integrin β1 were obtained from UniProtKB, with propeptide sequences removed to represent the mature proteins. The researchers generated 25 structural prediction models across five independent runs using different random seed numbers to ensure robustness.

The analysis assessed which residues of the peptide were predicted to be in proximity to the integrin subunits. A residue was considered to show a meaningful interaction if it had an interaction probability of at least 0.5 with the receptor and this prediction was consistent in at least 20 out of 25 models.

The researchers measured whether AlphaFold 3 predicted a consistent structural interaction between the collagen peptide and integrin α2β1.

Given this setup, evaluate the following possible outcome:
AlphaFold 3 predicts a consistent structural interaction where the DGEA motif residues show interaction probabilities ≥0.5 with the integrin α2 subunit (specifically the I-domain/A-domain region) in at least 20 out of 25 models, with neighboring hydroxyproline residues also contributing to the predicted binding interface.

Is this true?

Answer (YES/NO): NO